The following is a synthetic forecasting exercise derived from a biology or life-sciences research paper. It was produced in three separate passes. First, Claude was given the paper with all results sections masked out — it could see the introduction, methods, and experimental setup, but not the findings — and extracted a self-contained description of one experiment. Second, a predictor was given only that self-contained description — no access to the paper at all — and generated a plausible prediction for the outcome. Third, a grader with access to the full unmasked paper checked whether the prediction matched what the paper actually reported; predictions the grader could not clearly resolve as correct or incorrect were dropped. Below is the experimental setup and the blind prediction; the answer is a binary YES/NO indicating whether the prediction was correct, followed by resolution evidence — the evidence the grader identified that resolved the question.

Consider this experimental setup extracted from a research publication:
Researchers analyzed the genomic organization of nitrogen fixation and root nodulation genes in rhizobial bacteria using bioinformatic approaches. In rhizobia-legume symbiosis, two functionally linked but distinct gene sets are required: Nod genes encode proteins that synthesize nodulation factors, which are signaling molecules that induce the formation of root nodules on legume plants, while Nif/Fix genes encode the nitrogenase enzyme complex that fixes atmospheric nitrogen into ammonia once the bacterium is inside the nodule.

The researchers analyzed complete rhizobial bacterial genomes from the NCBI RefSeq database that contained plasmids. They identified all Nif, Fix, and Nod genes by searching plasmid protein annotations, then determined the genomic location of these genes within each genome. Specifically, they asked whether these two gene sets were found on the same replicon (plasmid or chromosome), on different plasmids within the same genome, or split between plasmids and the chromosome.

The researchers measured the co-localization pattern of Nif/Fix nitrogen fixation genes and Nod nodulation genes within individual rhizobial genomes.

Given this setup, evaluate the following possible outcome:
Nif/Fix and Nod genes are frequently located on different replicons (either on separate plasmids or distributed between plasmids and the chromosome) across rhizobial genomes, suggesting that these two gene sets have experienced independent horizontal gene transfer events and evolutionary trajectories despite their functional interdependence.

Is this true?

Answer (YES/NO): NO